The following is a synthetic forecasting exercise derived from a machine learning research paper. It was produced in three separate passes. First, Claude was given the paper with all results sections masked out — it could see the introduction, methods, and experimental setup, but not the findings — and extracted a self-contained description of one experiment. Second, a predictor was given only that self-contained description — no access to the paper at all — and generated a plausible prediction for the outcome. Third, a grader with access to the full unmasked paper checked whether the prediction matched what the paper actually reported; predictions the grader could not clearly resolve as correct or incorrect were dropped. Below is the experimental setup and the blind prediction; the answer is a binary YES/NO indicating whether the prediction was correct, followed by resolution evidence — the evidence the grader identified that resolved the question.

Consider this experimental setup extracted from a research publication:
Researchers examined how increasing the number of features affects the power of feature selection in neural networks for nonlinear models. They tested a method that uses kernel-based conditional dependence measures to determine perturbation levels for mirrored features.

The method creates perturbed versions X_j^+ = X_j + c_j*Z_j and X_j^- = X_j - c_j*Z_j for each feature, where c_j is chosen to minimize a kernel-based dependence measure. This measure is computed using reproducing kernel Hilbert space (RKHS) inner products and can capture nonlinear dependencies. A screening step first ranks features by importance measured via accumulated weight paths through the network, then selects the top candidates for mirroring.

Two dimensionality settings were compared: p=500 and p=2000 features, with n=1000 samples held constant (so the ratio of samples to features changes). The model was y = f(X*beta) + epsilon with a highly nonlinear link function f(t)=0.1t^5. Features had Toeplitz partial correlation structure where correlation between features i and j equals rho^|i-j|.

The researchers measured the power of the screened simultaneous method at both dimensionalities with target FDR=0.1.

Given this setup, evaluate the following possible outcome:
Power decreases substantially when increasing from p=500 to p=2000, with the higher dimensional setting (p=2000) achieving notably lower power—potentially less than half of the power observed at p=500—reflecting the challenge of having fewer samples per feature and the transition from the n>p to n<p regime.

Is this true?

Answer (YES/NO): NO